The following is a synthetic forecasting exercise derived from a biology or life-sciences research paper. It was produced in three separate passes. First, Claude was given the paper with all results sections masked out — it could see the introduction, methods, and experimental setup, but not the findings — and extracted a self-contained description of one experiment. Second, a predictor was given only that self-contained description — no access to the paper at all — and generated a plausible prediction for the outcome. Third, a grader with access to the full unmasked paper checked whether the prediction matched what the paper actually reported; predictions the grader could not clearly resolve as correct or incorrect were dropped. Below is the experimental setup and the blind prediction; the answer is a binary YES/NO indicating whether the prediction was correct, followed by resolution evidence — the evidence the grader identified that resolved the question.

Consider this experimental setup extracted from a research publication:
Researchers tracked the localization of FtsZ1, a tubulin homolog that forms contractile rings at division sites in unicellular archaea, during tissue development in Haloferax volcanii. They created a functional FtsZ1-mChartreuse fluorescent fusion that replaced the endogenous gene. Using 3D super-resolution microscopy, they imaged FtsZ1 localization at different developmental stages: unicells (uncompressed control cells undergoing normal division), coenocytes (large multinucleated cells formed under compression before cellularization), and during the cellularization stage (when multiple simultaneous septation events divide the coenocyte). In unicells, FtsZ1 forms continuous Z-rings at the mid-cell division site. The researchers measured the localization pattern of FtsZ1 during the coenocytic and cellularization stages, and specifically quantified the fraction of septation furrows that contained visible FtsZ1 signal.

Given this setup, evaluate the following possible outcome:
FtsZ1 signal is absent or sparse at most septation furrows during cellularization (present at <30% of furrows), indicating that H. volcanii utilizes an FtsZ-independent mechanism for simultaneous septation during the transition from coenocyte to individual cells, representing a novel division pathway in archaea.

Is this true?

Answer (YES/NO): NO